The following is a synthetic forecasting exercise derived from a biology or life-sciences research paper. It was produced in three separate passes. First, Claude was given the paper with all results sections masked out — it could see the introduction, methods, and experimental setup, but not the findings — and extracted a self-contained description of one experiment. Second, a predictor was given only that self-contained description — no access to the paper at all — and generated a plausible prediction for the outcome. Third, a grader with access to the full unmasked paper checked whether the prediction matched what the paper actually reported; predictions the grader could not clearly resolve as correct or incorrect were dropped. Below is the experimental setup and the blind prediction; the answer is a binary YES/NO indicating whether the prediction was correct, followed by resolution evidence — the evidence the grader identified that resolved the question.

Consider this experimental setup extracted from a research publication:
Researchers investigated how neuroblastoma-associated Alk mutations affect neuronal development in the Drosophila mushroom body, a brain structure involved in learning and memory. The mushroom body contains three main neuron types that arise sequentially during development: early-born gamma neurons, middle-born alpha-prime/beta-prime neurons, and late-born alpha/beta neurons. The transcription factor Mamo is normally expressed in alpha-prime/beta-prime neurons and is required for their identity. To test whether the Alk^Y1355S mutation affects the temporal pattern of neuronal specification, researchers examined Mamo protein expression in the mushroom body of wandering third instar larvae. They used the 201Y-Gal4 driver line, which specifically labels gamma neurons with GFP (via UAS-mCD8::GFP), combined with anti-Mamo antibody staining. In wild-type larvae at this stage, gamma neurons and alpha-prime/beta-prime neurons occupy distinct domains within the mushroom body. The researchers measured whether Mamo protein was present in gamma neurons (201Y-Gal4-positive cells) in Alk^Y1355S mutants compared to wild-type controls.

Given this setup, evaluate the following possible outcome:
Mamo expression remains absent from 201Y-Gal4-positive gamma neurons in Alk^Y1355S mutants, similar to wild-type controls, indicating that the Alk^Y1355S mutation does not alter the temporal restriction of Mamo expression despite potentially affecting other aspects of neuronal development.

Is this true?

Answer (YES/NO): NO